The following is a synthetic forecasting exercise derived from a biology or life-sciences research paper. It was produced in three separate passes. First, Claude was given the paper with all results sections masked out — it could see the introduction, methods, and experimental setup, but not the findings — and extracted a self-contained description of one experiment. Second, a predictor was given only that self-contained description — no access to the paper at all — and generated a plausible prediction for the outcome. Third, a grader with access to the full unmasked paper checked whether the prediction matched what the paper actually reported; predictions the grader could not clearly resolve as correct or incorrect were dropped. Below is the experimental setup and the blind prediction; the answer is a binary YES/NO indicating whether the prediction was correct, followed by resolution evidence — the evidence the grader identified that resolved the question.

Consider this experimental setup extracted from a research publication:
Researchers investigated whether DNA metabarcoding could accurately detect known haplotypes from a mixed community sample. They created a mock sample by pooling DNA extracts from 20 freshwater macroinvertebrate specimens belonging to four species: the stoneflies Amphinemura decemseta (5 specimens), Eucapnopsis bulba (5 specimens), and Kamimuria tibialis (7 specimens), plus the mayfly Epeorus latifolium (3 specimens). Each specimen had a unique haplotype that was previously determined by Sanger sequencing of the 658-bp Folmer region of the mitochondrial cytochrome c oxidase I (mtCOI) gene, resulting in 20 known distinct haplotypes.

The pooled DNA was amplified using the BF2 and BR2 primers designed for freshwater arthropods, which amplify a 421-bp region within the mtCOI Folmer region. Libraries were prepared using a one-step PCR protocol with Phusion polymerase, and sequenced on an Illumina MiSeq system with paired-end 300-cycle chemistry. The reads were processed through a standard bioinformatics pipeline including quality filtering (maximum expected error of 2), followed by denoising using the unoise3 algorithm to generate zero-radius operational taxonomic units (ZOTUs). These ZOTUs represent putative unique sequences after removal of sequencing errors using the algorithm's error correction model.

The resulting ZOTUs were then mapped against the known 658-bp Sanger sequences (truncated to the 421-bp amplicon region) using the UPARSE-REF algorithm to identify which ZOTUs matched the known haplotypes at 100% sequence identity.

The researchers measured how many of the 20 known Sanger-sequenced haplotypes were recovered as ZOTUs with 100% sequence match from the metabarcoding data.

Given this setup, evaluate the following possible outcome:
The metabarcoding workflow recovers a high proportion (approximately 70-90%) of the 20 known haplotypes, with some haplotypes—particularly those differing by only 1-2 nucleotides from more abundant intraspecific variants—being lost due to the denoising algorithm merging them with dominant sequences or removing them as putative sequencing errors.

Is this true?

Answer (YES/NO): NO